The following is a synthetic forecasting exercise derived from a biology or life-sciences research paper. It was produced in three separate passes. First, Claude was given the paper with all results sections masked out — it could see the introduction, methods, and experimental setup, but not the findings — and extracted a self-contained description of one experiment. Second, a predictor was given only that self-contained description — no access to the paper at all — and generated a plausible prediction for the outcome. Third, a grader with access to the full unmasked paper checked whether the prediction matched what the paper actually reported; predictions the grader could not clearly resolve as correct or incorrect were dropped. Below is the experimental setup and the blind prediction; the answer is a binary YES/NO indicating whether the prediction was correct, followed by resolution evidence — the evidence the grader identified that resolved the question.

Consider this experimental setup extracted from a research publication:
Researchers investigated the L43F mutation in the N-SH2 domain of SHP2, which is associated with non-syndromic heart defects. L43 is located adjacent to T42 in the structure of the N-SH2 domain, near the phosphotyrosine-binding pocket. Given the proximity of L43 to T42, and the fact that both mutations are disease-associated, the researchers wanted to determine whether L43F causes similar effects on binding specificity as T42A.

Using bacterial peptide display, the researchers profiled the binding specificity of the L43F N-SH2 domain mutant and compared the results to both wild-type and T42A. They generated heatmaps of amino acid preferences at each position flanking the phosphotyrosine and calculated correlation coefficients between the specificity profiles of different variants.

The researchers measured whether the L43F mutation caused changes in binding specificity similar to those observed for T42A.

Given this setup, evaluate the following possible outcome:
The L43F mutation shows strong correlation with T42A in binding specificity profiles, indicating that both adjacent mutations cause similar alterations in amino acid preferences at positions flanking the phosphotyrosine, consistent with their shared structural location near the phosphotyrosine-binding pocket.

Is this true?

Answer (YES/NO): NO